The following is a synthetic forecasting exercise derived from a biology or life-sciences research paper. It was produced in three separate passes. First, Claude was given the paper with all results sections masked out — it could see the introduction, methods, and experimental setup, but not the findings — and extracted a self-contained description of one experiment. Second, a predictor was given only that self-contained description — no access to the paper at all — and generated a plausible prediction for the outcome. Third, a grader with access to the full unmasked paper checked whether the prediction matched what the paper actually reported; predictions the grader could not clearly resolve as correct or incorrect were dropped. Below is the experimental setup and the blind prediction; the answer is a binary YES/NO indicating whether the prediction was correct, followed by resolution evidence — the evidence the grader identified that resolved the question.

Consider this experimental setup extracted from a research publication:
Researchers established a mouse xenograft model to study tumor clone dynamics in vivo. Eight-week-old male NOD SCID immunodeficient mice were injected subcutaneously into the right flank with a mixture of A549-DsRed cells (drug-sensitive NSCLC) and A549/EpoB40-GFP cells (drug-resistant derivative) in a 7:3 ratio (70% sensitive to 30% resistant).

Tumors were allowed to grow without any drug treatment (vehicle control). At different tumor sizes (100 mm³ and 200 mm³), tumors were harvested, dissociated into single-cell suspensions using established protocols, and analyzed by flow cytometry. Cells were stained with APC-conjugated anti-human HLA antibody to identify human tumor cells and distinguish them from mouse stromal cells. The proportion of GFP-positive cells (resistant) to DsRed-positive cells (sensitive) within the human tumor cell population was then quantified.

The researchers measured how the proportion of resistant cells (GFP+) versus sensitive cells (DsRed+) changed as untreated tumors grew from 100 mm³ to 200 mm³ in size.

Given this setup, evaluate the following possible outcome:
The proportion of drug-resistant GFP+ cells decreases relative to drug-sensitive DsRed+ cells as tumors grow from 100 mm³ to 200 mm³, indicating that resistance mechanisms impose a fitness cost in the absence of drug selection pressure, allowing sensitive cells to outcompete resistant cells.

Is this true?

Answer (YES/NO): NO